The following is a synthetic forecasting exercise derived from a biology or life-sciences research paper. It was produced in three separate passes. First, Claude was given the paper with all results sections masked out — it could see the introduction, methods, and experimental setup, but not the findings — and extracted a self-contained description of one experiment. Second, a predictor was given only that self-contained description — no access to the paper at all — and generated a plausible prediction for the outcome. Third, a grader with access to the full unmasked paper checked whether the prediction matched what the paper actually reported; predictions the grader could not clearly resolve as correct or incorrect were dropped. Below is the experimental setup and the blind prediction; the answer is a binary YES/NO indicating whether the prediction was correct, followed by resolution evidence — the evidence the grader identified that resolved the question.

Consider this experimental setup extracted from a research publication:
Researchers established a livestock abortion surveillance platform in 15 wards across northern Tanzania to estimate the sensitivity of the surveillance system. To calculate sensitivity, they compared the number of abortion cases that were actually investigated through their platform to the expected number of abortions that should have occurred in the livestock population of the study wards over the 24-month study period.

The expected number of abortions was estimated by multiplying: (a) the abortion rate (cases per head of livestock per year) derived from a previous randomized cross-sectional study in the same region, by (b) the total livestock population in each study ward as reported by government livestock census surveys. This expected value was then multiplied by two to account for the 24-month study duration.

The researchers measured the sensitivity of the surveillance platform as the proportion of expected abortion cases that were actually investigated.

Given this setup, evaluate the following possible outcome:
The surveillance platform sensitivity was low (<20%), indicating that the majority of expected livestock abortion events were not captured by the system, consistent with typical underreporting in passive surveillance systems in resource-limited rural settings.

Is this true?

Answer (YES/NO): YES